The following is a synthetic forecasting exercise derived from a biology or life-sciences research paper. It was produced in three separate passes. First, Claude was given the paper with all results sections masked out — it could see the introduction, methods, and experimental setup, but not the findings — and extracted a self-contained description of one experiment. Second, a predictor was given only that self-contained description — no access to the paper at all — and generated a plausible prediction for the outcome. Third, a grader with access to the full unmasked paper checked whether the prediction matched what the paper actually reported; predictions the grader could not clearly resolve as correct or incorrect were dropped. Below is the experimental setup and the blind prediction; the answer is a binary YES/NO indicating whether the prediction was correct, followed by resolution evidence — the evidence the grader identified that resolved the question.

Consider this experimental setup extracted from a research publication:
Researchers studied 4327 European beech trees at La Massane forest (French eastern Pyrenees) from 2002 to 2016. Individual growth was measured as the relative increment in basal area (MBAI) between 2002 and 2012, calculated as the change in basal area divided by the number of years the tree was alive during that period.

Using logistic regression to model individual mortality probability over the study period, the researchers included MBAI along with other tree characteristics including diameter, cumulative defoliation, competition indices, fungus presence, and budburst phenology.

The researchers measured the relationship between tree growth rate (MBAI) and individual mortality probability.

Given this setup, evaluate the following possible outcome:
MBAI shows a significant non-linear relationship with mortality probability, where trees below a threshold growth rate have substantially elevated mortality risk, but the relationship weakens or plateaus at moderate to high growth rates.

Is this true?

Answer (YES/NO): NO